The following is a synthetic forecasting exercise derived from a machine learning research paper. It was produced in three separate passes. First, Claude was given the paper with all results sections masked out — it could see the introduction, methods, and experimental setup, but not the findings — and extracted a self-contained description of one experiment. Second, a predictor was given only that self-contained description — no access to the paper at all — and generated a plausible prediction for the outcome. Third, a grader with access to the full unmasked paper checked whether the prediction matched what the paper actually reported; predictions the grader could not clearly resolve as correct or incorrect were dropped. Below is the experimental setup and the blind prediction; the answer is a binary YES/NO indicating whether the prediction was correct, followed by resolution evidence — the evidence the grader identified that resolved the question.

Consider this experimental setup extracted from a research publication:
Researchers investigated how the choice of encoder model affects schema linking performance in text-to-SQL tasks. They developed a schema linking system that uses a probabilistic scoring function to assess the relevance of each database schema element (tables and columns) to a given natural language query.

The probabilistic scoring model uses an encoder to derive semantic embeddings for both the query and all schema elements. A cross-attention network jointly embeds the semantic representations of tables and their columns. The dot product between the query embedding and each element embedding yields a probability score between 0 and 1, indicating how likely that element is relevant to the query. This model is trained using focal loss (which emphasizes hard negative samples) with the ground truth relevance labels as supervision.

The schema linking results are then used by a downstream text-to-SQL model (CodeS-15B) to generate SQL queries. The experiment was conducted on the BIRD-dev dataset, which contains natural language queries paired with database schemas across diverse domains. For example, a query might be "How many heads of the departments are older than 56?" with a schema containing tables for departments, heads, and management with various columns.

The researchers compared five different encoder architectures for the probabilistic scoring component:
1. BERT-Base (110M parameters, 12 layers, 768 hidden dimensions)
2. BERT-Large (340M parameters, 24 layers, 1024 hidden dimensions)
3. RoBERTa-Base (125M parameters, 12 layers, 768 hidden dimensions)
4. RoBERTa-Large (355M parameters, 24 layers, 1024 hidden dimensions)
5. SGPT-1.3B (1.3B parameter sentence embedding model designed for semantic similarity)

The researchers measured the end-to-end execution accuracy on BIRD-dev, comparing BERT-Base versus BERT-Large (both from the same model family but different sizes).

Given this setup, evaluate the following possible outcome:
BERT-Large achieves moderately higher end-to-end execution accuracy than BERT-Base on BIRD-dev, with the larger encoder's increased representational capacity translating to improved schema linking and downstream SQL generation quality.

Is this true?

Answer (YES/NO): NO